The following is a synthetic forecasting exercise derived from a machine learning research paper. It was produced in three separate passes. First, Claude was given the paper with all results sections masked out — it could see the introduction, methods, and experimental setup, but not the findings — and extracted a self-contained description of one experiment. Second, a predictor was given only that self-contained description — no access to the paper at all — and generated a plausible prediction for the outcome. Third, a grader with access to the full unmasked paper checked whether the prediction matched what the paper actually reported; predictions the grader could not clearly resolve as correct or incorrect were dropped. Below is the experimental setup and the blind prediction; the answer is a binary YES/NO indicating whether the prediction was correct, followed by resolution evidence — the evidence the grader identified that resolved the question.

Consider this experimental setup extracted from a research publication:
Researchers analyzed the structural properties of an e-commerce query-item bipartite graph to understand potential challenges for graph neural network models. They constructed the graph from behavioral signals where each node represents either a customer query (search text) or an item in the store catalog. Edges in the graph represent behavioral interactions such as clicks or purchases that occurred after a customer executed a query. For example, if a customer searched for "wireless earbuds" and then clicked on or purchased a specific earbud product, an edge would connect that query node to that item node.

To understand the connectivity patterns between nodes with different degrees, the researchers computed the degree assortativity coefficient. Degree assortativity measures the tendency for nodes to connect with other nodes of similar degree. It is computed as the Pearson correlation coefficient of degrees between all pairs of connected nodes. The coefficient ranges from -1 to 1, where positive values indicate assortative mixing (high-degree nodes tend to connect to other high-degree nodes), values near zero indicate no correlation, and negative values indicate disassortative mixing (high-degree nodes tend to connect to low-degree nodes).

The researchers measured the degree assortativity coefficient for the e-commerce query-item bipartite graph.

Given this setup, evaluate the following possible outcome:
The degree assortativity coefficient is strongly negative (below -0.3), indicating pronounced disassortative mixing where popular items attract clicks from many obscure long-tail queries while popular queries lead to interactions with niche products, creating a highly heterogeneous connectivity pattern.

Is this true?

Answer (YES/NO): NO